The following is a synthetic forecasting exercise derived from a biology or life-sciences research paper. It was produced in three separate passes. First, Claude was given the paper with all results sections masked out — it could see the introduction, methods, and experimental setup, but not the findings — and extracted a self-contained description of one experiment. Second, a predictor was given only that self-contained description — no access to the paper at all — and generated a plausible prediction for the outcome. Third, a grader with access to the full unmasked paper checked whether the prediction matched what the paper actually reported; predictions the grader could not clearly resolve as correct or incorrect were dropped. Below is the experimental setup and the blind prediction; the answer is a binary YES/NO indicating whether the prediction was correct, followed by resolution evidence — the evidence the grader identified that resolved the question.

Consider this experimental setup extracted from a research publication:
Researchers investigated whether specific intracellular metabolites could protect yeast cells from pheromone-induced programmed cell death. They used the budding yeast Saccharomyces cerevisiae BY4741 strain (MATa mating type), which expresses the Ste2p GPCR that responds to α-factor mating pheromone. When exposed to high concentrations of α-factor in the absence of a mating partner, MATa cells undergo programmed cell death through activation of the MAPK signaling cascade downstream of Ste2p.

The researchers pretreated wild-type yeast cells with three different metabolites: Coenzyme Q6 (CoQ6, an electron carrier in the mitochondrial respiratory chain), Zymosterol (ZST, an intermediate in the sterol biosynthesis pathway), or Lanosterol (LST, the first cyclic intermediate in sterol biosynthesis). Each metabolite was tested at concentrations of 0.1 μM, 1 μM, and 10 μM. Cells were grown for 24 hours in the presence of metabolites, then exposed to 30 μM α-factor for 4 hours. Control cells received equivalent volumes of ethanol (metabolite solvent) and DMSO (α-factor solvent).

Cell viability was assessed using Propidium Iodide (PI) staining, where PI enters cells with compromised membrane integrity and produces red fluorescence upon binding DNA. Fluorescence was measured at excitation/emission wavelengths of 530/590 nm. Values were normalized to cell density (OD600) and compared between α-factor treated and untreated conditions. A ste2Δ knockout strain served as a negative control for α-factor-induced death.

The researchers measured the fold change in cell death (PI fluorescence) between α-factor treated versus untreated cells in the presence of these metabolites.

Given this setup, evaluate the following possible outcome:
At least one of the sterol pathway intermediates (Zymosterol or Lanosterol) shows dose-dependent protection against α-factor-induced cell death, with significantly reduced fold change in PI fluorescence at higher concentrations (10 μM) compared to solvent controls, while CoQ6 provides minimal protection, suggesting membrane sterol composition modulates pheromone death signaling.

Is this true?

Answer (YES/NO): NO